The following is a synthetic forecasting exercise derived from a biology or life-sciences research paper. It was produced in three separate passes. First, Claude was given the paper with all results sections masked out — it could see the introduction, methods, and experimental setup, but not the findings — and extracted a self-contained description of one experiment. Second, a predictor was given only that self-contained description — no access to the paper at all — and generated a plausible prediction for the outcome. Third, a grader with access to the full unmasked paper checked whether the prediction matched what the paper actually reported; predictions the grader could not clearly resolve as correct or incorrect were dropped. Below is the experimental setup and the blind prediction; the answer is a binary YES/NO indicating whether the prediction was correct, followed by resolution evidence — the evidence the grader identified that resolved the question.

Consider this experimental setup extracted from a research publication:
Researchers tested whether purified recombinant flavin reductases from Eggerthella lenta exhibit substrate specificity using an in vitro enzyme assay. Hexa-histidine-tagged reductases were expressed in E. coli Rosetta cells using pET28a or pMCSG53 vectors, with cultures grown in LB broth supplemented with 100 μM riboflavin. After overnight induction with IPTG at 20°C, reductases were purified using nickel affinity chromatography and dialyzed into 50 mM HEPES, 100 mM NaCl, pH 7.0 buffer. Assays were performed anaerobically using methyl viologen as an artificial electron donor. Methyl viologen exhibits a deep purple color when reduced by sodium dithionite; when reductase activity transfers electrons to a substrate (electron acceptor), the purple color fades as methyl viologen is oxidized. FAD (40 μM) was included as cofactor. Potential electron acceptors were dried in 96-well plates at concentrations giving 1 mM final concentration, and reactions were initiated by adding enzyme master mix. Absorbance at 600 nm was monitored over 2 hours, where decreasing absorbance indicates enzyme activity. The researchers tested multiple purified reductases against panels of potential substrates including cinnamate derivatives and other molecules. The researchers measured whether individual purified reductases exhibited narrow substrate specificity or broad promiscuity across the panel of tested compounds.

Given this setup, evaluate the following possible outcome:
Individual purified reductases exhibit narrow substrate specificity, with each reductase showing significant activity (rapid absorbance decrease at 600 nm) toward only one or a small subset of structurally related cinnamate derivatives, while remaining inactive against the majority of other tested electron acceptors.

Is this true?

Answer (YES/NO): YES